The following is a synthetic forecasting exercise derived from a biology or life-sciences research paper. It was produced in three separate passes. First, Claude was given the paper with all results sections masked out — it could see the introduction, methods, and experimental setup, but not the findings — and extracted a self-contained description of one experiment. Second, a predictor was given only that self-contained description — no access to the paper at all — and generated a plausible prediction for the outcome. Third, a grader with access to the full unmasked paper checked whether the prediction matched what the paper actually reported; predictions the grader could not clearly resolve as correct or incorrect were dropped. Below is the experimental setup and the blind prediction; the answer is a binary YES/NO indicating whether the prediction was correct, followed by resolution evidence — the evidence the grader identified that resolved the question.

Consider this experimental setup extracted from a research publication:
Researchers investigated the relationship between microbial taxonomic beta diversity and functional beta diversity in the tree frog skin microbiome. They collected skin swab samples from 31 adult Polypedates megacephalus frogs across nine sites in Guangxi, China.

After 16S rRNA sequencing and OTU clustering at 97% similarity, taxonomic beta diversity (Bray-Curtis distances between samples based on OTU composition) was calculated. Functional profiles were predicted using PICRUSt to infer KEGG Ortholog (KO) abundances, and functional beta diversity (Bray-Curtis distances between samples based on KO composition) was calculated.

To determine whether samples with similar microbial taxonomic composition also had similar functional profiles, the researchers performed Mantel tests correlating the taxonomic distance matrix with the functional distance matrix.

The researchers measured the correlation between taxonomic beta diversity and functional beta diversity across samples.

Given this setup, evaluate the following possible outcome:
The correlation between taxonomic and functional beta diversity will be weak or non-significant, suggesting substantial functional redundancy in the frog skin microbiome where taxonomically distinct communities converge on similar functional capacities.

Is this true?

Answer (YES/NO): NO